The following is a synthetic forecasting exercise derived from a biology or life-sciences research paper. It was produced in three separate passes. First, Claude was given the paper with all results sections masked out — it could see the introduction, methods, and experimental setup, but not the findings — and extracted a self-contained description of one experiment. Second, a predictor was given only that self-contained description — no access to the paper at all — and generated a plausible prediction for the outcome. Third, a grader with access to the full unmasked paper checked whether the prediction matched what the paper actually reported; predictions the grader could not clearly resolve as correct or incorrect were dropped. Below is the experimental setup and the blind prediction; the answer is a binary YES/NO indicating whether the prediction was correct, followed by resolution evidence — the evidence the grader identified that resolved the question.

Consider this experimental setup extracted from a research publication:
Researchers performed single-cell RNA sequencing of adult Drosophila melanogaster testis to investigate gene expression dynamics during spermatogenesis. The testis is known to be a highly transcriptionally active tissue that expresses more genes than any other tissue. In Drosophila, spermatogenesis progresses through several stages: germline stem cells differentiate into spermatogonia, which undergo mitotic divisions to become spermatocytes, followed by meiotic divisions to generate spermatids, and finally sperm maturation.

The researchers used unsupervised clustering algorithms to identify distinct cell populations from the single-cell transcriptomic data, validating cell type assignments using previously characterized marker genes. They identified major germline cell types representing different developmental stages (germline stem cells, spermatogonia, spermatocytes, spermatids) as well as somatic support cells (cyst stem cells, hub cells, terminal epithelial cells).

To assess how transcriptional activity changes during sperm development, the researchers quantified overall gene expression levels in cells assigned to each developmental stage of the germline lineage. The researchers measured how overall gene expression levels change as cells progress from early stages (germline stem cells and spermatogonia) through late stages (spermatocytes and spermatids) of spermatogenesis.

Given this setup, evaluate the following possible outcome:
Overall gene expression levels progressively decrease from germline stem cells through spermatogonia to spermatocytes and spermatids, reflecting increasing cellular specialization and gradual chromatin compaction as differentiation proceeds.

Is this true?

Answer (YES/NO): NO